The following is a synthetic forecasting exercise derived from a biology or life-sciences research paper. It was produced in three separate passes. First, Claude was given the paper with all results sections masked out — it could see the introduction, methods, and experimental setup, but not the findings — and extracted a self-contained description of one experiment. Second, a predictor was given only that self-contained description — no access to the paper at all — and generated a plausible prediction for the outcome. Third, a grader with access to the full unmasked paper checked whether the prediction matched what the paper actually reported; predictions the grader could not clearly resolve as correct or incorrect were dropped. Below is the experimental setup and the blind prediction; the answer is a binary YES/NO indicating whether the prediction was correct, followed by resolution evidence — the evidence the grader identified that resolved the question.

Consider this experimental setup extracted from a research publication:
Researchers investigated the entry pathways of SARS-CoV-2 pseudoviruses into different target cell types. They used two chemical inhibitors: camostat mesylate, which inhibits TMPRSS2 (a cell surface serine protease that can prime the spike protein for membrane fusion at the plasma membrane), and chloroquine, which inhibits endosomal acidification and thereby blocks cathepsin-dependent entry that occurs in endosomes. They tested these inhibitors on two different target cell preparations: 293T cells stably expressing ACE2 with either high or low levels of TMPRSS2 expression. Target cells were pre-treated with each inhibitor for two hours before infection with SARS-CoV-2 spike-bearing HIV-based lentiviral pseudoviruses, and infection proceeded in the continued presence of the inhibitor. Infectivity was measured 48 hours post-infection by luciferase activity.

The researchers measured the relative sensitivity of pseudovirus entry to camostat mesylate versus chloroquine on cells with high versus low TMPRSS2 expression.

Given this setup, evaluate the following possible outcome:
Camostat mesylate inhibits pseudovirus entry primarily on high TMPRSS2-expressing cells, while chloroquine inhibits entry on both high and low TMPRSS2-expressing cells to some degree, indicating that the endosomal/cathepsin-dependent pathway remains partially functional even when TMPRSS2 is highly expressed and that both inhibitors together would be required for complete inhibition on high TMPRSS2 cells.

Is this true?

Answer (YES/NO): NO